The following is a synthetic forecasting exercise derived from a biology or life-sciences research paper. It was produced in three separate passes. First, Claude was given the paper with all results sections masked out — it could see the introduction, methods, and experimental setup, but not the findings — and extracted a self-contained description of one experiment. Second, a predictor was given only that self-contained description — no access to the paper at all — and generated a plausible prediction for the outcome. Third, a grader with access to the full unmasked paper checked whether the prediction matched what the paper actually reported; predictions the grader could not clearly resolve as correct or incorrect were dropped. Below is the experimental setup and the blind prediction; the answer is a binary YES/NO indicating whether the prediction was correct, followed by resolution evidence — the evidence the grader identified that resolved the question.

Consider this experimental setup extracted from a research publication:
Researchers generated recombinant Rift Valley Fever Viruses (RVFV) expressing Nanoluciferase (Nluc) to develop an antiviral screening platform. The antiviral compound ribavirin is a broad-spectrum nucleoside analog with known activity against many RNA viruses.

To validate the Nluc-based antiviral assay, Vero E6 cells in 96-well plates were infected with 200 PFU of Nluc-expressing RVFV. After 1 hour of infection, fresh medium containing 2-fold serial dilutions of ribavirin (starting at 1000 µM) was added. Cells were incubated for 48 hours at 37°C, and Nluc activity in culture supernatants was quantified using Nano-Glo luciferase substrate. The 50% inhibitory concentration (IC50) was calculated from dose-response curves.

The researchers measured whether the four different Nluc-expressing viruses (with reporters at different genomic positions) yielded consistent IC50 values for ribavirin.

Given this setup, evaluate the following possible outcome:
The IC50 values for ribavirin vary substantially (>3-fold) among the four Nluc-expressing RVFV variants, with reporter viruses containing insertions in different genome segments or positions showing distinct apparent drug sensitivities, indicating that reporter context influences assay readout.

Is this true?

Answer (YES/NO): NO